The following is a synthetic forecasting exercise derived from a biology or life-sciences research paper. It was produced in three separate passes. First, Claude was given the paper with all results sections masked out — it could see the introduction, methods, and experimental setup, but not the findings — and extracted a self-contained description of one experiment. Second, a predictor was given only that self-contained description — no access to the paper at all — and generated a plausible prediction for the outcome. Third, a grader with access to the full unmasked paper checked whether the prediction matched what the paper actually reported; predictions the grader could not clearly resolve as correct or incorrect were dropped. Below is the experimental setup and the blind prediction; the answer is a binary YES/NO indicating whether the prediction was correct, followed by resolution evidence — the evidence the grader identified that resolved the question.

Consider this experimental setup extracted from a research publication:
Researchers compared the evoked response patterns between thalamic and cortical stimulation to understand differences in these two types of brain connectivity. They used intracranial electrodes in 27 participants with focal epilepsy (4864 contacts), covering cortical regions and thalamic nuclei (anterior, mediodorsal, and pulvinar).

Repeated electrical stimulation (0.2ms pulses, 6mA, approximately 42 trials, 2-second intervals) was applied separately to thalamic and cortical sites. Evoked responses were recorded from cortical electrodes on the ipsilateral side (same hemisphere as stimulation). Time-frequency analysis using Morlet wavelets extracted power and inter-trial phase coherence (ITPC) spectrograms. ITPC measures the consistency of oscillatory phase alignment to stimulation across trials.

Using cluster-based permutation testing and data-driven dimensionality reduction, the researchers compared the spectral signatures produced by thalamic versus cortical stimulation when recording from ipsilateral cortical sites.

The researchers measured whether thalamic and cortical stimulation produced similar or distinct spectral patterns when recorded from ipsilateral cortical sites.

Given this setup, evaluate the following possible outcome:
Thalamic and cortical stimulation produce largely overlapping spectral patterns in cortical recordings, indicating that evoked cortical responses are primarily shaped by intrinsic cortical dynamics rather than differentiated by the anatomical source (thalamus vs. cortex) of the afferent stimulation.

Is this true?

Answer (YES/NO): NO